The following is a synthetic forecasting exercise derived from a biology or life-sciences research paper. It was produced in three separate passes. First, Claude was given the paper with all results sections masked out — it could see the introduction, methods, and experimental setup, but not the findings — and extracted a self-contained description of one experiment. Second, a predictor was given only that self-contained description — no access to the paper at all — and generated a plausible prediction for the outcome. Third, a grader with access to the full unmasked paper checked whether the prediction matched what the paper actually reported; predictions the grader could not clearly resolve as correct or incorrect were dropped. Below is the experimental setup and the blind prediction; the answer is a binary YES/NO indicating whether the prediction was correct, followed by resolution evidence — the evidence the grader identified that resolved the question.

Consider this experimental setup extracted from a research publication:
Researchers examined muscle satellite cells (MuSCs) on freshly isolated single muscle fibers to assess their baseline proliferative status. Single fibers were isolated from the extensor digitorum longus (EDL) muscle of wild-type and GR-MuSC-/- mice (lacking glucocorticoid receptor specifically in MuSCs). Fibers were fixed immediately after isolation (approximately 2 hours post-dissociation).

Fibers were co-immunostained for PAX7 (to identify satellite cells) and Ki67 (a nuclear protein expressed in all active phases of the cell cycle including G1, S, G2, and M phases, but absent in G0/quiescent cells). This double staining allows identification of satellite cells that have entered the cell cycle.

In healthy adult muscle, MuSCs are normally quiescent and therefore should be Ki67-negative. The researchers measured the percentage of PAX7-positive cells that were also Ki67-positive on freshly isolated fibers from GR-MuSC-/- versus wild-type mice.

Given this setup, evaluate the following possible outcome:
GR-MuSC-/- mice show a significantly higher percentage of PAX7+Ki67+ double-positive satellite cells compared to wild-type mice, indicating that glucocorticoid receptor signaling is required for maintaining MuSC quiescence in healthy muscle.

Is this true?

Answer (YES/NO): YES